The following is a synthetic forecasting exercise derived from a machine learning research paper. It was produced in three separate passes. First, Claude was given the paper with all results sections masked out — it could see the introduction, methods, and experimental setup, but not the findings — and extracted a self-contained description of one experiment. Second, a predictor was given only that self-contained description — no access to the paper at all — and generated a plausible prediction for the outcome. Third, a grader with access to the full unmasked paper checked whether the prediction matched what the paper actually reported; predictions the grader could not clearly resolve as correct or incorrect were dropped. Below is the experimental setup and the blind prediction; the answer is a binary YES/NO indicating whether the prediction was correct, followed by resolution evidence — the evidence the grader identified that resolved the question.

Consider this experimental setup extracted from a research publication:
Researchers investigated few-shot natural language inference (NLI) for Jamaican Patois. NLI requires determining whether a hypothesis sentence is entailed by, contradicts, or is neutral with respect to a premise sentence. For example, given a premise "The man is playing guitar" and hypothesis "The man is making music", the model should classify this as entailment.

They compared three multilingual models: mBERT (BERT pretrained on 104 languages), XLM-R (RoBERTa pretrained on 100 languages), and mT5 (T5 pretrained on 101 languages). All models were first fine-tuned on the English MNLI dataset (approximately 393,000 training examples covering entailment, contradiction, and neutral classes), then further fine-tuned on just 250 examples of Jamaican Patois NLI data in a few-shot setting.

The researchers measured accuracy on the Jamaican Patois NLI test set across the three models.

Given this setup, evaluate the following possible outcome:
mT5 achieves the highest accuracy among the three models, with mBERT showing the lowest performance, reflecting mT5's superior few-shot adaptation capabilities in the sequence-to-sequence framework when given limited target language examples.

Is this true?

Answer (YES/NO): NO